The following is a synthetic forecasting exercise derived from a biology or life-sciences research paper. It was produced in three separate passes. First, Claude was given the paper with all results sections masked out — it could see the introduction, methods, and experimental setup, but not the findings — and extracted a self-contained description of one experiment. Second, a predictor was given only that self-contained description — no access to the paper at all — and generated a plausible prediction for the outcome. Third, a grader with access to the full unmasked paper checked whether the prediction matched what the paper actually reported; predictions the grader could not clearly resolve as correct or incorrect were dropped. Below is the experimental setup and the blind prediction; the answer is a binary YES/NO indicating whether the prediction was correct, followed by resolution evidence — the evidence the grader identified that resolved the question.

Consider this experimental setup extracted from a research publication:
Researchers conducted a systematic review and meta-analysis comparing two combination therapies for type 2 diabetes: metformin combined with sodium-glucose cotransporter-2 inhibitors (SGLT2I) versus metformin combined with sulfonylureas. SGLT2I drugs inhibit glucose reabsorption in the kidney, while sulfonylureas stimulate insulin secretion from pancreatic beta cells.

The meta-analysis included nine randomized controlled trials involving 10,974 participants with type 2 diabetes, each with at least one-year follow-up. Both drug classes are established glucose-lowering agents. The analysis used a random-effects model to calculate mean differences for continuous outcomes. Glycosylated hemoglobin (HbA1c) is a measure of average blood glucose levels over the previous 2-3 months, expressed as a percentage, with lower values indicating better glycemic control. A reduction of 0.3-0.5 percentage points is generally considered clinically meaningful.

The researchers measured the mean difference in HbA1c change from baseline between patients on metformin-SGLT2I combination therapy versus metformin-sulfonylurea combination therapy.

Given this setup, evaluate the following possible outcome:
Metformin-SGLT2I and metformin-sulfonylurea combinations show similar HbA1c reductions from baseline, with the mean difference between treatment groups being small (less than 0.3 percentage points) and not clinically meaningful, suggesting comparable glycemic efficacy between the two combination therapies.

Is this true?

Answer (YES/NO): NO